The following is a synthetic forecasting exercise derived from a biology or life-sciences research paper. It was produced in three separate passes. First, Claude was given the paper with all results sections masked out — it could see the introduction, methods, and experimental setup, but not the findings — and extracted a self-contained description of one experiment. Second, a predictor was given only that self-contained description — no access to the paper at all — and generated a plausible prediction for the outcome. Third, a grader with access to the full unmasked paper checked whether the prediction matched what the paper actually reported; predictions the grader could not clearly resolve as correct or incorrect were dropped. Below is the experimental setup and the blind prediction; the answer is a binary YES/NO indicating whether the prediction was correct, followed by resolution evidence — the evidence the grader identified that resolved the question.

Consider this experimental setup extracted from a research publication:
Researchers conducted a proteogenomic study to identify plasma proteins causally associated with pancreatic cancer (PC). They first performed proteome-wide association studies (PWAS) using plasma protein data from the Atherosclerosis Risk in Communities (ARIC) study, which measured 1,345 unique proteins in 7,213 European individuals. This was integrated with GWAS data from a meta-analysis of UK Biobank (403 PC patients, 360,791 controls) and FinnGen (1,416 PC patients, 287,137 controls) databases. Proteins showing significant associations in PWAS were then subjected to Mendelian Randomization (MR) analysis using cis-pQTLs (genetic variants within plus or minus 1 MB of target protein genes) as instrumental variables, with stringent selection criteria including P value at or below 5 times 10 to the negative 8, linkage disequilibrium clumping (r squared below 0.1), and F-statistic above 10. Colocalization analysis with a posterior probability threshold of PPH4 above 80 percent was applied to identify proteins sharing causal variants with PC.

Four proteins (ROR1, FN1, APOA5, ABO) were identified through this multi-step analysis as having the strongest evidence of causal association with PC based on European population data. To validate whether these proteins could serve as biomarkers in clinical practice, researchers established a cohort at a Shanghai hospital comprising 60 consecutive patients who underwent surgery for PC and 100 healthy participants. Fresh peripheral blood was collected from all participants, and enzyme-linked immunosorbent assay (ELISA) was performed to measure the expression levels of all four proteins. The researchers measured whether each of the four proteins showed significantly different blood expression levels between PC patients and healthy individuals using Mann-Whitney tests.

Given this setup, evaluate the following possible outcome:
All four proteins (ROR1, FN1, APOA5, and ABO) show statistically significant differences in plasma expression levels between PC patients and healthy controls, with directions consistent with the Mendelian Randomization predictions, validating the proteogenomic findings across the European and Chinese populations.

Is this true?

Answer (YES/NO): NO